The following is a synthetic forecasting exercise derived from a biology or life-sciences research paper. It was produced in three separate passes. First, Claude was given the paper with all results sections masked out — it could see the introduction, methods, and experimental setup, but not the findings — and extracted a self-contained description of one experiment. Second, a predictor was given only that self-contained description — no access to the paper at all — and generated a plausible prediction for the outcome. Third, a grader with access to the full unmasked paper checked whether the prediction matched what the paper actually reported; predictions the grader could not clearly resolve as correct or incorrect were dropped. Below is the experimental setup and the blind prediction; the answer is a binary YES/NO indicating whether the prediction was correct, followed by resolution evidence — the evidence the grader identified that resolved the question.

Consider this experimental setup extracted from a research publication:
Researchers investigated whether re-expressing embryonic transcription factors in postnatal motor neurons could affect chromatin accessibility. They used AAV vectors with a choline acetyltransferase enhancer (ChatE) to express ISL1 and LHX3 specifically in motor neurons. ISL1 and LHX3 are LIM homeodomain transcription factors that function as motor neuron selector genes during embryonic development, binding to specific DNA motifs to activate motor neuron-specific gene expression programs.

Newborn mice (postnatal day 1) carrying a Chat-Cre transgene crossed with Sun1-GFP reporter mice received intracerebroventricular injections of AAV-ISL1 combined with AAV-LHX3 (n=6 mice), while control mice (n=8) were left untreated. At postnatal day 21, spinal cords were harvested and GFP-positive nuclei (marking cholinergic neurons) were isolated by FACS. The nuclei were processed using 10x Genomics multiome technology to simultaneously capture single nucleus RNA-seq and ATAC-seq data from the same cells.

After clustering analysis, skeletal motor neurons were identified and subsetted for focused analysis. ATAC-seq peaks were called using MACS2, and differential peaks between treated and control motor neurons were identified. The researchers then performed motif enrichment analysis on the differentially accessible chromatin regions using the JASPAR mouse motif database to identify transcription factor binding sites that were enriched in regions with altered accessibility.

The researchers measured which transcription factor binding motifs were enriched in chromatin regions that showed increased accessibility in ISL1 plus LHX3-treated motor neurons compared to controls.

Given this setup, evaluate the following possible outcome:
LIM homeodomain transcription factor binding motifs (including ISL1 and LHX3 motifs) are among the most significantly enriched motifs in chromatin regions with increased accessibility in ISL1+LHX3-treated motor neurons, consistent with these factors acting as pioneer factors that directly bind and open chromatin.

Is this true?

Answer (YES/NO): YES